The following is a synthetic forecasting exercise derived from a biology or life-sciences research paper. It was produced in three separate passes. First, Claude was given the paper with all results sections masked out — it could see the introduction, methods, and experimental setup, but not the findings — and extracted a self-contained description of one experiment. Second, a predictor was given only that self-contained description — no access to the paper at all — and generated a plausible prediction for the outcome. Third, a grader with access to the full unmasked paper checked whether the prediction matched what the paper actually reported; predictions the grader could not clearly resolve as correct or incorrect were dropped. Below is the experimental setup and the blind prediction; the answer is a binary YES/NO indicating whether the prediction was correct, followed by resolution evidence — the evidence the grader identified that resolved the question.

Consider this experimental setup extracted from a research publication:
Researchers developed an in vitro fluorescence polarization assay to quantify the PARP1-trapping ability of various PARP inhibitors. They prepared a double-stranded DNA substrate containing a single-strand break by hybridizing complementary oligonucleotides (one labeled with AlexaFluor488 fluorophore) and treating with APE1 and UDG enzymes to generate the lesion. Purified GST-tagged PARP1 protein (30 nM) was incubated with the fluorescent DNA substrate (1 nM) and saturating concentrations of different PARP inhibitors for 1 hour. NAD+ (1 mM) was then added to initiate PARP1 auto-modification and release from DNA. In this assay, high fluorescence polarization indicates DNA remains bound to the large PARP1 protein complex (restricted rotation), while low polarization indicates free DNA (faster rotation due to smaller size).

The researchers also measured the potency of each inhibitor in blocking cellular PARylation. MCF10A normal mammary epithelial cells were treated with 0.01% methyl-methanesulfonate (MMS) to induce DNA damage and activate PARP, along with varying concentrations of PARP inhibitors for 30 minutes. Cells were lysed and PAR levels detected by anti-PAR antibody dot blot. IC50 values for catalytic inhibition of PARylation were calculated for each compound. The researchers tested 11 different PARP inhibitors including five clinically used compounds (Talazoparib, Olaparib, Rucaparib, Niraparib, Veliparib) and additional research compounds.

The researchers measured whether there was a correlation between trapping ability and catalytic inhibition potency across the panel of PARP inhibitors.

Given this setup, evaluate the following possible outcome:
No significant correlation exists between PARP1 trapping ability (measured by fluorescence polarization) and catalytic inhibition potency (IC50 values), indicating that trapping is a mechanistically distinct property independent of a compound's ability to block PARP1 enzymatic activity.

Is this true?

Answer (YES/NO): YES